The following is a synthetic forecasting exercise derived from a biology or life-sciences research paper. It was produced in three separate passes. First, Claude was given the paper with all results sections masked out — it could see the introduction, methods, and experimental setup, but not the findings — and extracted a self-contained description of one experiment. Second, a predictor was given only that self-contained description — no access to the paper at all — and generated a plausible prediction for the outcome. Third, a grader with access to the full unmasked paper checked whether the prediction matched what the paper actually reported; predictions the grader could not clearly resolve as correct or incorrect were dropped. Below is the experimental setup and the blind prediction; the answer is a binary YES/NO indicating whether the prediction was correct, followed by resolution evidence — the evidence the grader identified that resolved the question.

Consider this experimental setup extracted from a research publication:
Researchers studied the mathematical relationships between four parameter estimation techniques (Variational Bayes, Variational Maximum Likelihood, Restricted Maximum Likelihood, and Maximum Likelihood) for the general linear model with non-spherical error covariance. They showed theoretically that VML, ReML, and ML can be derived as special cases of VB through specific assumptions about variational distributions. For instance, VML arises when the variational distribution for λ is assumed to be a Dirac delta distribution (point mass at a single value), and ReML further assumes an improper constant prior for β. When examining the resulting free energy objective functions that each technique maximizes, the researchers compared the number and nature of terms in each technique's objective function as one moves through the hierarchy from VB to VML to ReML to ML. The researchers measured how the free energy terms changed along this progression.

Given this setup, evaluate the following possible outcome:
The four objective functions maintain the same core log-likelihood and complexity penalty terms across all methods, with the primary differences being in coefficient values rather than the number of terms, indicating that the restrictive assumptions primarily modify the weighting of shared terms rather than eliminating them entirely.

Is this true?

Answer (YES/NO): NO